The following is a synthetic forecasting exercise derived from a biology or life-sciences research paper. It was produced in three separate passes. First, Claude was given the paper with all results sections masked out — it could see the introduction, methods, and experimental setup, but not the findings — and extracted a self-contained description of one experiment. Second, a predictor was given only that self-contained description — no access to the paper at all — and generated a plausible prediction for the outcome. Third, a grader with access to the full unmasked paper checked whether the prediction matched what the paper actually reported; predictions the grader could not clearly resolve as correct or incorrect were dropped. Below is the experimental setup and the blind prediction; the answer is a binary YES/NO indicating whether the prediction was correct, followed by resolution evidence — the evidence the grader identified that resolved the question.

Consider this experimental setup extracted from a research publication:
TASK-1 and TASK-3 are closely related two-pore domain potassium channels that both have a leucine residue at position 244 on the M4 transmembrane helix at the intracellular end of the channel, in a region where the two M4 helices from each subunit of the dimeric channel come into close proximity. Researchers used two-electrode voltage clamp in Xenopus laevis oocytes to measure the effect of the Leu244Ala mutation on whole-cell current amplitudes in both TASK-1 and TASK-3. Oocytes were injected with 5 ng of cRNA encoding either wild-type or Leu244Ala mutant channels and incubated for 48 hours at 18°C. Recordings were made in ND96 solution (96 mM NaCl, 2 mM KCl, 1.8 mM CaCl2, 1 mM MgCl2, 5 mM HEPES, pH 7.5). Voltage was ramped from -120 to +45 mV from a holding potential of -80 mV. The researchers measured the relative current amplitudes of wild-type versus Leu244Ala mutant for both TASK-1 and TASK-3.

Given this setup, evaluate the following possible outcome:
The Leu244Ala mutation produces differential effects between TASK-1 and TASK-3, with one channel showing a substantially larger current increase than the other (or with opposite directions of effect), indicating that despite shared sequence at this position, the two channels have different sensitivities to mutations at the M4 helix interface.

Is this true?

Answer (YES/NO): NO